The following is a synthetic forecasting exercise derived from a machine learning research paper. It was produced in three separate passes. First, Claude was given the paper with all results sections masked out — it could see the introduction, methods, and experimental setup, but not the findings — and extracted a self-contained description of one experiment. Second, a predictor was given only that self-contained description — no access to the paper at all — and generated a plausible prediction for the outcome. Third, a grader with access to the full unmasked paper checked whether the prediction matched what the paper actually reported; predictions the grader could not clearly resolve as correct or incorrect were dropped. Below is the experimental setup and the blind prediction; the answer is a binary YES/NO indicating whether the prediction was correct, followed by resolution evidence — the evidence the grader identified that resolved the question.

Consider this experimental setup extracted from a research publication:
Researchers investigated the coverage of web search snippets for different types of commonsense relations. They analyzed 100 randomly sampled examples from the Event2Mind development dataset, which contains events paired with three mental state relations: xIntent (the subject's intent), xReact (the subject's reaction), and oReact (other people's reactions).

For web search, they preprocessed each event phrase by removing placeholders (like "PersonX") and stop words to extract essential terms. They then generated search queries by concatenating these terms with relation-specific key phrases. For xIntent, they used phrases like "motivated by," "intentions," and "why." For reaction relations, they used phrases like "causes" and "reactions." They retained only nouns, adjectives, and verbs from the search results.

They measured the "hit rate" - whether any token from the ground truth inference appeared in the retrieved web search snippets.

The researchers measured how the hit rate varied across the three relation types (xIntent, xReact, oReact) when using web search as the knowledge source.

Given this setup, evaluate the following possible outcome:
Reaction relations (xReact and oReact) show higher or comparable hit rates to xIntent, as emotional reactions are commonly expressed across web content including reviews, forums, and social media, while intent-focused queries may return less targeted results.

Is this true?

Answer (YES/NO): NO